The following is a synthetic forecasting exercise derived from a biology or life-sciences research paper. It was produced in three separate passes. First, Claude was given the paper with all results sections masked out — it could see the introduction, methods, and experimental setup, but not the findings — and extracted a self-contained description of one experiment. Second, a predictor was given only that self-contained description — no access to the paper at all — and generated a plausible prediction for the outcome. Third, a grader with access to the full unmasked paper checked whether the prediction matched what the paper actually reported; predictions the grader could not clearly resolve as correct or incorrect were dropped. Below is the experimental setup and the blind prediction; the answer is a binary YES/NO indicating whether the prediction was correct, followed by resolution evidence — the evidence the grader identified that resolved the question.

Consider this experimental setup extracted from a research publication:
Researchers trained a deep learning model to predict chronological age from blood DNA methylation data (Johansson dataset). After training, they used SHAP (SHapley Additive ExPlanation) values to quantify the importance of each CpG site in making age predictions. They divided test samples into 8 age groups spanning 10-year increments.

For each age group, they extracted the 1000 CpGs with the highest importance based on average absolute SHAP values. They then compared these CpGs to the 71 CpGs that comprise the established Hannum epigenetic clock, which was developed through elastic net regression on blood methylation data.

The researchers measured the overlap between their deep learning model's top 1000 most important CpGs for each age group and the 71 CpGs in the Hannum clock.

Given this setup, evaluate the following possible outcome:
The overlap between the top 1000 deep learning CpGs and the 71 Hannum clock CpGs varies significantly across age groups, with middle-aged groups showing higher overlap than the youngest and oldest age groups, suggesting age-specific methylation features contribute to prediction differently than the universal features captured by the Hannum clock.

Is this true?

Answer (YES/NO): NO